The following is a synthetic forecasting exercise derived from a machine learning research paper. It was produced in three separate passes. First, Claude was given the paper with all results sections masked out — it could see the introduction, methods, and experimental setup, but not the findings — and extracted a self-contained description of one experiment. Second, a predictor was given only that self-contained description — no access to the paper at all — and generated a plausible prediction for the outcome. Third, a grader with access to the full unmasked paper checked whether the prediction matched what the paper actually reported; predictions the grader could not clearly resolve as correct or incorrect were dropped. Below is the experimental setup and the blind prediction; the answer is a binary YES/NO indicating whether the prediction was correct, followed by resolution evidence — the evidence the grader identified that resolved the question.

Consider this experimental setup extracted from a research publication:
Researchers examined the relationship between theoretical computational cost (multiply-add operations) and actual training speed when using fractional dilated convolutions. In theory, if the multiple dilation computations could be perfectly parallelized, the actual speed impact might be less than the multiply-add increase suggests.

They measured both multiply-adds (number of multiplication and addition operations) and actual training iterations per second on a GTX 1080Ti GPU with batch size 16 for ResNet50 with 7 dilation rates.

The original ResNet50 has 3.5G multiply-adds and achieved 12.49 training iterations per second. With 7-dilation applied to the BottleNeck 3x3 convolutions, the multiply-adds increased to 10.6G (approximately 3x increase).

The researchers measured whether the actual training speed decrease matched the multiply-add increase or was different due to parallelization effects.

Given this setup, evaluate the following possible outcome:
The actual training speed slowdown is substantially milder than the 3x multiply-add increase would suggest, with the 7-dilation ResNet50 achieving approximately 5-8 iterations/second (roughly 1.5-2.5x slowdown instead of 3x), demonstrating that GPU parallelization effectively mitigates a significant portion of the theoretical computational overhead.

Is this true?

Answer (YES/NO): NO